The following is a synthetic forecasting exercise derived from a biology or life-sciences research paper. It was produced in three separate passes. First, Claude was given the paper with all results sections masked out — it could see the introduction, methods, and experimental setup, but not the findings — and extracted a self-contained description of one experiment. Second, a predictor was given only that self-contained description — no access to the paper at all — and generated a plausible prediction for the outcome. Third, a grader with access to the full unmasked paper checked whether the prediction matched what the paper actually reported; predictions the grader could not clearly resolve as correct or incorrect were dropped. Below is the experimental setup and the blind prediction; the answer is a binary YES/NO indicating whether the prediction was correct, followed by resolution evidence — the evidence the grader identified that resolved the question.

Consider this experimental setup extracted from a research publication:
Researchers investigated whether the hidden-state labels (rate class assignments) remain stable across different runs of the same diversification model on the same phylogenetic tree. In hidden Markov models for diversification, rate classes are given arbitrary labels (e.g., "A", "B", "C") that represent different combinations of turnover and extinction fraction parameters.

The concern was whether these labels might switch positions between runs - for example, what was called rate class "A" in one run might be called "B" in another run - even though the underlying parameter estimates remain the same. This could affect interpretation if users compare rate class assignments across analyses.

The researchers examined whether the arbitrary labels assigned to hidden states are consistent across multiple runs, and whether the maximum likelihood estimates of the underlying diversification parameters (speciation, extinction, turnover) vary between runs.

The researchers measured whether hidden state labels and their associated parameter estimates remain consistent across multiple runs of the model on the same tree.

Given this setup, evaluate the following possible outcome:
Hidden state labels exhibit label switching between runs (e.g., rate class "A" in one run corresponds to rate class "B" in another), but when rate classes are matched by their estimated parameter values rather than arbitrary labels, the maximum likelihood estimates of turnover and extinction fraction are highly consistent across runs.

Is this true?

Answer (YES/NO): YES